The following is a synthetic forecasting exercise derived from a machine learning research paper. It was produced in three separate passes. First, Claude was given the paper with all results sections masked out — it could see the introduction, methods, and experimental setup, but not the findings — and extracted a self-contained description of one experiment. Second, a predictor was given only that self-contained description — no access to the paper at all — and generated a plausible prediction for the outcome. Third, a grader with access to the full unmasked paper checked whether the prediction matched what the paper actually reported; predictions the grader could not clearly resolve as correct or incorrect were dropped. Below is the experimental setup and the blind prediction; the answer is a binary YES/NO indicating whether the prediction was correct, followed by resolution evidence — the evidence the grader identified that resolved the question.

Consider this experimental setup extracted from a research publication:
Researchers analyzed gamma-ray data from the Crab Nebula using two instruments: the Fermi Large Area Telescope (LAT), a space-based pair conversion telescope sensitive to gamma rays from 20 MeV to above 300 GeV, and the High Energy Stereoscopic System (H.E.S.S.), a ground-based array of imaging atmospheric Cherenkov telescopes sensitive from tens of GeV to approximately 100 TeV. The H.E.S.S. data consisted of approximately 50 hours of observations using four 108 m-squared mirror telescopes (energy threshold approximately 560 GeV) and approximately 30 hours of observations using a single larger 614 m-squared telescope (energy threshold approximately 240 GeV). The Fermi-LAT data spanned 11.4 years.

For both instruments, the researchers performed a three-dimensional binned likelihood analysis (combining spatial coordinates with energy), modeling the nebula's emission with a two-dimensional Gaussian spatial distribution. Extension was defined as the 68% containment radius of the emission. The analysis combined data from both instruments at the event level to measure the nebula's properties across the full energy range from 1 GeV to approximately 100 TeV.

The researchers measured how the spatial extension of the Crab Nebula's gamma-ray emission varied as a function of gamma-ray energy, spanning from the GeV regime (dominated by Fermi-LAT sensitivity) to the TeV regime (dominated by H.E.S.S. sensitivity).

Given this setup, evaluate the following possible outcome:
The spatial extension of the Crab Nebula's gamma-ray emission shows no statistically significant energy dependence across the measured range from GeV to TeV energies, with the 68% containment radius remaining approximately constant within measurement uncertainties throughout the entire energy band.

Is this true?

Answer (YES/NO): NO